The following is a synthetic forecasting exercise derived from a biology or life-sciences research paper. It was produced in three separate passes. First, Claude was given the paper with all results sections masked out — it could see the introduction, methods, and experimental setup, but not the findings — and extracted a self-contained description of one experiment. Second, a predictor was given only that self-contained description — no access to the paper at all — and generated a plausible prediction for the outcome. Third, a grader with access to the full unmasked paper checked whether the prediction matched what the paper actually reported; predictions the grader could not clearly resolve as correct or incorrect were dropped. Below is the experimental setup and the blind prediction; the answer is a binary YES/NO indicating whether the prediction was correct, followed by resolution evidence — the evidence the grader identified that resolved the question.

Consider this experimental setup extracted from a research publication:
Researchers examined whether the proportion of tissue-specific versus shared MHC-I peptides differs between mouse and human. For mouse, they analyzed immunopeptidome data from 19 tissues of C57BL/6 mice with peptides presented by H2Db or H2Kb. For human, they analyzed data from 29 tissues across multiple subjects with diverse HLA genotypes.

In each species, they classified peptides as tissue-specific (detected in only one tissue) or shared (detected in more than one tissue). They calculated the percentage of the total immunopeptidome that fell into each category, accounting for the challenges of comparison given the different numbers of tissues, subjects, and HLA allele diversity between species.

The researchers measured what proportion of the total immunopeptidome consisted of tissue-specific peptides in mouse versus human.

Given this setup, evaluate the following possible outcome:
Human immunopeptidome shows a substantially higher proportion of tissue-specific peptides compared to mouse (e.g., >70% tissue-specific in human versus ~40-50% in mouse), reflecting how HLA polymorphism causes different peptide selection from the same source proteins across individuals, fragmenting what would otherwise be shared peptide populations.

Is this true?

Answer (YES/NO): NO